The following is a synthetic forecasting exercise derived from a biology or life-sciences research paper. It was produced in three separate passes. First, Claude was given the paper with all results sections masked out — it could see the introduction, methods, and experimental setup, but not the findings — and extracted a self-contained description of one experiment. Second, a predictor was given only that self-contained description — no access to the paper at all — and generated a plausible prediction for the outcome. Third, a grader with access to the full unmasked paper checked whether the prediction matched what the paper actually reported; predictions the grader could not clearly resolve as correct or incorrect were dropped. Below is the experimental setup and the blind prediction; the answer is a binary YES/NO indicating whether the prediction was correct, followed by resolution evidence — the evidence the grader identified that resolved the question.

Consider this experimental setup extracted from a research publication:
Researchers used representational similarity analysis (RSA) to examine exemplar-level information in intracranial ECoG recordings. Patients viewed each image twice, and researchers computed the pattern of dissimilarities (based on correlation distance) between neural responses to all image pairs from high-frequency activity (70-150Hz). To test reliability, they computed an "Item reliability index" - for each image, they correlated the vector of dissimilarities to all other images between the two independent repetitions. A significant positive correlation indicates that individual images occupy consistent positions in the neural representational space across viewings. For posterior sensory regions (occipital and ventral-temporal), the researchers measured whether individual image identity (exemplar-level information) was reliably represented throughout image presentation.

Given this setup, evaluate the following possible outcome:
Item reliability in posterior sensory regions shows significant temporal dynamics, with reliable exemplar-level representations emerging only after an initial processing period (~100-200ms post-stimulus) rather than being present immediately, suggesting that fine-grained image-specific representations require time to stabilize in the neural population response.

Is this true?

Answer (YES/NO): NO